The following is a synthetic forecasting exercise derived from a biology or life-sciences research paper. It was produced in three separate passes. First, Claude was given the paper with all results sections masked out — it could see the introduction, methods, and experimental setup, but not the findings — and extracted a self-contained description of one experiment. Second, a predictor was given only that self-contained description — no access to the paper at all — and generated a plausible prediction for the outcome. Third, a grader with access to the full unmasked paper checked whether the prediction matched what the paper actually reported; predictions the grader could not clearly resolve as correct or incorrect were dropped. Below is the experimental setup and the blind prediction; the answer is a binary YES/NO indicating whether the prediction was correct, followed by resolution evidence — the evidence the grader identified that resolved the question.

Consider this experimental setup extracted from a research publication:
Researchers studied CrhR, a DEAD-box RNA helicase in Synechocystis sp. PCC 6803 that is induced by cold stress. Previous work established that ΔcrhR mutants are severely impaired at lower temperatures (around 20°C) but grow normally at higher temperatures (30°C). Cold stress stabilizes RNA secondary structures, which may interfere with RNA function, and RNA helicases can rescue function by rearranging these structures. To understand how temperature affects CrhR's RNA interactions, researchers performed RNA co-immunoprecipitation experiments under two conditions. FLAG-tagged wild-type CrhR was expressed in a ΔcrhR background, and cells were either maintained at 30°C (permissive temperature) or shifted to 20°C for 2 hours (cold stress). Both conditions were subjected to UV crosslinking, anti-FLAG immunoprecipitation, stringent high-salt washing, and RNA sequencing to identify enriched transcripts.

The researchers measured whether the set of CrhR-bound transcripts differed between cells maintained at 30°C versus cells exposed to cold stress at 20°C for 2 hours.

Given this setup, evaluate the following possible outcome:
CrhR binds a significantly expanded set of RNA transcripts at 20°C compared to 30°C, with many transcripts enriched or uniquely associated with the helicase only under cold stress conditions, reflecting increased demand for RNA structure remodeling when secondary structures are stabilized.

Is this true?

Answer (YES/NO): NO